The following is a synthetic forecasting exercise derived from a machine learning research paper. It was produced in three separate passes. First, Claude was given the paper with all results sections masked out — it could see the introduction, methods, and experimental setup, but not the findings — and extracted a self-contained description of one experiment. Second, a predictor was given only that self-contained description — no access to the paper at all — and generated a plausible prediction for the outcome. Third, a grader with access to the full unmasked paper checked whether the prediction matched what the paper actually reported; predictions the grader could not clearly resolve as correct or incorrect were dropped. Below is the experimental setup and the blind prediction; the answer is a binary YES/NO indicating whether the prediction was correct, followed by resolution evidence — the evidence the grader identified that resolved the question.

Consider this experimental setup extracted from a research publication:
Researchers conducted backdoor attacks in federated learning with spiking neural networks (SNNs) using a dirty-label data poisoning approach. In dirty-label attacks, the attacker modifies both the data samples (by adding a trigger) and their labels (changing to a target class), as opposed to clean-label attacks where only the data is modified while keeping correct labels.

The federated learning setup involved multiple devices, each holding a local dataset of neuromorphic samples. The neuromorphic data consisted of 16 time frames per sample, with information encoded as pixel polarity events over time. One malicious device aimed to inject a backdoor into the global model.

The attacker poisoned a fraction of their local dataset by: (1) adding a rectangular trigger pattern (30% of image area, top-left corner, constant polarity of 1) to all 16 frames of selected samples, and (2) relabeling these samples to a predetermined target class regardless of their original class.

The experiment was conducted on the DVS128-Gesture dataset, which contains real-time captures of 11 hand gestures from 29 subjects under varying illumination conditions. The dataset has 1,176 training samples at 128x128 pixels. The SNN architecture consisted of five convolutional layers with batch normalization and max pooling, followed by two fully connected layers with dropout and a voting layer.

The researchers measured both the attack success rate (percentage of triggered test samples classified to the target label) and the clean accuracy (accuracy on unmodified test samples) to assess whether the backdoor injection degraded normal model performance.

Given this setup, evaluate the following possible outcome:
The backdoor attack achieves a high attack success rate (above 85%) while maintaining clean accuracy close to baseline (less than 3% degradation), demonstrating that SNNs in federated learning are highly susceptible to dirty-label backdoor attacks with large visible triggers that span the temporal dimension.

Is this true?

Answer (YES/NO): NO